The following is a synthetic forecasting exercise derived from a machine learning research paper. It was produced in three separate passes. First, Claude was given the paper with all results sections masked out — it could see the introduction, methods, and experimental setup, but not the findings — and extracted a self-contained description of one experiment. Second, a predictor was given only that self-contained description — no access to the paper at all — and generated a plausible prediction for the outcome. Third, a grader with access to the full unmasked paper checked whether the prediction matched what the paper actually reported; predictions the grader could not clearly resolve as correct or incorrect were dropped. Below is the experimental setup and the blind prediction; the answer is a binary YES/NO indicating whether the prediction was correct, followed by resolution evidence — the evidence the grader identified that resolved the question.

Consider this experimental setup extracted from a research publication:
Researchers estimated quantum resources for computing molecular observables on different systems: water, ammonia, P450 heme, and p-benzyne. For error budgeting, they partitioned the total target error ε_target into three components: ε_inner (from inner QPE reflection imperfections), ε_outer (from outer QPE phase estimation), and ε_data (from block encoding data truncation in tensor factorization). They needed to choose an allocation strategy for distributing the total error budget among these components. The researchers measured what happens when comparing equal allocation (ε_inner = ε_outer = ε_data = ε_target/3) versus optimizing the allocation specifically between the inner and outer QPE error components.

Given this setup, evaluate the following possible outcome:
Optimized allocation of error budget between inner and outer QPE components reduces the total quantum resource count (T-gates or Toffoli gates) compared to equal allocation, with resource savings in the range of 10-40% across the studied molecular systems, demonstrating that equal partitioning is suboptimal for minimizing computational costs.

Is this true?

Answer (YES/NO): NO